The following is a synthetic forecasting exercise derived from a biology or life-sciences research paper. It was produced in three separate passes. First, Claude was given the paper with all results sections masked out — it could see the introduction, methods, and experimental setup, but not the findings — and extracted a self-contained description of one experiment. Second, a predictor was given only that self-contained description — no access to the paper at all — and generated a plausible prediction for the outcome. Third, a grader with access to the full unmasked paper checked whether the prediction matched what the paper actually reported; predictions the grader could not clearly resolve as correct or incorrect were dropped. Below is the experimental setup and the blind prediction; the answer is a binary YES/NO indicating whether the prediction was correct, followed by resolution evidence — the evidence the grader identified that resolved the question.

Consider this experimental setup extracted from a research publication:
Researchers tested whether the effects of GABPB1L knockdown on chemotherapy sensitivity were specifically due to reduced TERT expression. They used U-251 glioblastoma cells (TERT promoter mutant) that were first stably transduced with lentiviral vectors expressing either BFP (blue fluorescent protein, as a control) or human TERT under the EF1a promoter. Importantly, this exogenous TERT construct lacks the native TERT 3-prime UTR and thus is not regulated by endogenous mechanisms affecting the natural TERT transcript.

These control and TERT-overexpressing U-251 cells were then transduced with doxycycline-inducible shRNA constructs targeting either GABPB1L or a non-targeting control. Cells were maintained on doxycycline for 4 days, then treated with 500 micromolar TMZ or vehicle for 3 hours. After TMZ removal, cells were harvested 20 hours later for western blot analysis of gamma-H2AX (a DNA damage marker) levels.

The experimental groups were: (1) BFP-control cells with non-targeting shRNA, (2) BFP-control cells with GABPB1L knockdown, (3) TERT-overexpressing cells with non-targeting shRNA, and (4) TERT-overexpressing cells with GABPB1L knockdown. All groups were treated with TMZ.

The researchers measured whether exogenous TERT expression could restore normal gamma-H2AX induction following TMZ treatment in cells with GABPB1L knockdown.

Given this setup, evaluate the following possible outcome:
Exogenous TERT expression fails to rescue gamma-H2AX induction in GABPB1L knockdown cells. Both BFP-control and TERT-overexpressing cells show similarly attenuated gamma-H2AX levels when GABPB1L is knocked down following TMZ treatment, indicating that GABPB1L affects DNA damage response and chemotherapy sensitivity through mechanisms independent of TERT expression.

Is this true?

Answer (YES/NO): NO